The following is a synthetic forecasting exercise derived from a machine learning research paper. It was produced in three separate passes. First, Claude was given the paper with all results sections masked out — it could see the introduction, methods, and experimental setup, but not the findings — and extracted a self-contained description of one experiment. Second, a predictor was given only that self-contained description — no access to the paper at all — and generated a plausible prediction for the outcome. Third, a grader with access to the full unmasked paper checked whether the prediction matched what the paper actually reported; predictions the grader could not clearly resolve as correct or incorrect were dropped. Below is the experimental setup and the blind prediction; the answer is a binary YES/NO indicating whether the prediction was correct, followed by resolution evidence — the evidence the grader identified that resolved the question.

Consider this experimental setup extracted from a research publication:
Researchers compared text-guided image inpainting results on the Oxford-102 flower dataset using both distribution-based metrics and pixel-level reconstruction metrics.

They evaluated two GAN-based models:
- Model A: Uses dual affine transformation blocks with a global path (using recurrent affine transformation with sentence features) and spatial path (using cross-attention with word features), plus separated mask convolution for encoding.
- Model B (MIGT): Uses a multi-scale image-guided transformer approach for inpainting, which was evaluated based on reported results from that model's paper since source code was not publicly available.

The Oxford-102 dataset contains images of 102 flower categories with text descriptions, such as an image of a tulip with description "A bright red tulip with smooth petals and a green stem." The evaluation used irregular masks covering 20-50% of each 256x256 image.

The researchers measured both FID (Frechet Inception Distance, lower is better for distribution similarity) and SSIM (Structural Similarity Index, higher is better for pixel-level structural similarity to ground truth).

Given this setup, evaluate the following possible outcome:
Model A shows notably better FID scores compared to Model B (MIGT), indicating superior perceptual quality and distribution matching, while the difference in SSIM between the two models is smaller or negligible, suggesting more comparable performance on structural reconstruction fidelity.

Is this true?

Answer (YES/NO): NO